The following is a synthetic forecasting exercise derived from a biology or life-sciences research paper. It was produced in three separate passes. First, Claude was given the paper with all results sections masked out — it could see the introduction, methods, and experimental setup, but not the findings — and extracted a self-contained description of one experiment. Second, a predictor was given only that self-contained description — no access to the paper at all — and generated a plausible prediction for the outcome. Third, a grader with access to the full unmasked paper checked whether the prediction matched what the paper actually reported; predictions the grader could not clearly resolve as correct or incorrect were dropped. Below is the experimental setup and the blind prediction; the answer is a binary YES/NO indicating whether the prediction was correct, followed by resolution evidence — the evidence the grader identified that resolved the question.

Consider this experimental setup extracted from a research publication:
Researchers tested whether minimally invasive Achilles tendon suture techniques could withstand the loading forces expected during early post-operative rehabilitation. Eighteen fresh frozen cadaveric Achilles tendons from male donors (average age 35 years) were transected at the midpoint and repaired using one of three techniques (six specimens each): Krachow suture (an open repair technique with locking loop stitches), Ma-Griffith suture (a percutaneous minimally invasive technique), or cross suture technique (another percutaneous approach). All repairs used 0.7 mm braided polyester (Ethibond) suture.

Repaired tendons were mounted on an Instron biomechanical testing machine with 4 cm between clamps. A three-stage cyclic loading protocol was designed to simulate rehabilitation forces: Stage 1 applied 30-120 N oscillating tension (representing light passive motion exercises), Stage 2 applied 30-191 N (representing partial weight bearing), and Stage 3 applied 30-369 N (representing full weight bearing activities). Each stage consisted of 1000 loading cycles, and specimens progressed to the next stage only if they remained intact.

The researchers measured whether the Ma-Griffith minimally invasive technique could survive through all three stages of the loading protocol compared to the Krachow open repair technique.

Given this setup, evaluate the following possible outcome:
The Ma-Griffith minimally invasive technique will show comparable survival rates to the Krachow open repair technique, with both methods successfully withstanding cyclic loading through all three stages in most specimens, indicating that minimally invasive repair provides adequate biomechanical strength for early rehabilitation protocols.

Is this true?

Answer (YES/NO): NO